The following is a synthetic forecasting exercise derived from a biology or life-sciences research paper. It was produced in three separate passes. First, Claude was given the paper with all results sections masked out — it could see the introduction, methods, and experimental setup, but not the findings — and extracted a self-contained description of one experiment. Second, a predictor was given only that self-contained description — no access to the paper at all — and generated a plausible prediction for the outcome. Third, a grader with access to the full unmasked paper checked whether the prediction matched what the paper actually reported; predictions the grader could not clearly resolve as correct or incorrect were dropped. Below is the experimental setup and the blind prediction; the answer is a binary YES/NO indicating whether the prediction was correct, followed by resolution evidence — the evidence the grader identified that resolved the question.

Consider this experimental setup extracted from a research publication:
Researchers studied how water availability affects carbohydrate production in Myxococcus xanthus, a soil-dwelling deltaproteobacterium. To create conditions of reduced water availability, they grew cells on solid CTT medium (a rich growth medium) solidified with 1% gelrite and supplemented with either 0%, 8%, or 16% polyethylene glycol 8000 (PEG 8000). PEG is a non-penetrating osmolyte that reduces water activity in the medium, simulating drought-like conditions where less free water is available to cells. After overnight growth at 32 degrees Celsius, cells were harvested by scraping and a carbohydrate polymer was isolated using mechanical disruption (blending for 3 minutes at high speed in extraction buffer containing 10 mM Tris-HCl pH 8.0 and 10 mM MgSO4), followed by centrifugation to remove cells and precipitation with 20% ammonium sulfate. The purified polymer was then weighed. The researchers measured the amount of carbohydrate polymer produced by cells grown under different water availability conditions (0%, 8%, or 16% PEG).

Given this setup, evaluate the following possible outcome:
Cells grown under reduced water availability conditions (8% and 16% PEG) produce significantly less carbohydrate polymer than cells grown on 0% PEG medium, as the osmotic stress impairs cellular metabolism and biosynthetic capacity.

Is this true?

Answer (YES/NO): YES